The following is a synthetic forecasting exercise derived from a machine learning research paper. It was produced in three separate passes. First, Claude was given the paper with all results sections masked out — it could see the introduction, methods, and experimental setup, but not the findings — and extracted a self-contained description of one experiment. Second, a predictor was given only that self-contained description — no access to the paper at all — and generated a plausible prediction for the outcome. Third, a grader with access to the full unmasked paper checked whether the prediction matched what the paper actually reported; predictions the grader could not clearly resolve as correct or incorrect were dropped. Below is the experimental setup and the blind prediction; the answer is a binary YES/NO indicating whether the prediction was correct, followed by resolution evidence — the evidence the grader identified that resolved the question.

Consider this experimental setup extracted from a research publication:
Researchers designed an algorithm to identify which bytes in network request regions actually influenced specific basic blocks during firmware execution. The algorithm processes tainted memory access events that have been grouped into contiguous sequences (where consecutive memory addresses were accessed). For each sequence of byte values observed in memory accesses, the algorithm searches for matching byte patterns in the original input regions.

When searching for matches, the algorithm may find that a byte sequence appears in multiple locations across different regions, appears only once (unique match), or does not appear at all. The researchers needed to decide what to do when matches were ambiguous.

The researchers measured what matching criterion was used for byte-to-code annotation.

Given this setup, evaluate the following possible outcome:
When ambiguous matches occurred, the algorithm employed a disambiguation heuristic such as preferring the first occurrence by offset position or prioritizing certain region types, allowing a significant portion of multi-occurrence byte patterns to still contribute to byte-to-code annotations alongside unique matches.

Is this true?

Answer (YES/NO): NO